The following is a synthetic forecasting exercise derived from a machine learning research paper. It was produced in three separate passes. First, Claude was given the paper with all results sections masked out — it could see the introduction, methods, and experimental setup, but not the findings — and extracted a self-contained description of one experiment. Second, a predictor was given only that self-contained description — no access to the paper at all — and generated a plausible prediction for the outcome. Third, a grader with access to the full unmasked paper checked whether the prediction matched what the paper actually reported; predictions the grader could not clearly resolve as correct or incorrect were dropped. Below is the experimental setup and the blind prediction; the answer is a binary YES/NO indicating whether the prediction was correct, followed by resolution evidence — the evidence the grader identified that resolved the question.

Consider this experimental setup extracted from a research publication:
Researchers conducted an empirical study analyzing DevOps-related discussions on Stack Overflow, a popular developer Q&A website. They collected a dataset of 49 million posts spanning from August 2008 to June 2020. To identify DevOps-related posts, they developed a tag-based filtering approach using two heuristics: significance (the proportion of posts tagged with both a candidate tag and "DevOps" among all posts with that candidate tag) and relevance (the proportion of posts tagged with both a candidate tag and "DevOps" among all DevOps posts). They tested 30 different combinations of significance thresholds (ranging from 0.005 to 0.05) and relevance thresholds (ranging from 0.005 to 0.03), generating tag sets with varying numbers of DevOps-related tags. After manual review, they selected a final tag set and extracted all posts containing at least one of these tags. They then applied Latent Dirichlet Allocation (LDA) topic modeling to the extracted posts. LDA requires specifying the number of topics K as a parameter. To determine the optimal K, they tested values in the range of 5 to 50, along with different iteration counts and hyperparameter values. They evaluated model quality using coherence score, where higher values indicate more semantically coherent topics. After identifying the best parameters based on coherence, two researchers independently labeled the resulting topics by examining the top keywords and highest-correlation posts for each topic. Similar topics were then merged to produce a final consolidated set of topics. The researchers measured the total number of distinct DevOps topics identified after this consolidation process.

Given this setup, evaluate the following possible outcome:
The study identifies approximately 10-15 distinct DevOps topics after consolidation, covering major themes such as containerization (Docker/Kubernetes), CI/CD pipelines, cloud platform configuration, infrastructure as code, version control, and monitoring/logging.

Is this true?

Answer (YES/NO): NO